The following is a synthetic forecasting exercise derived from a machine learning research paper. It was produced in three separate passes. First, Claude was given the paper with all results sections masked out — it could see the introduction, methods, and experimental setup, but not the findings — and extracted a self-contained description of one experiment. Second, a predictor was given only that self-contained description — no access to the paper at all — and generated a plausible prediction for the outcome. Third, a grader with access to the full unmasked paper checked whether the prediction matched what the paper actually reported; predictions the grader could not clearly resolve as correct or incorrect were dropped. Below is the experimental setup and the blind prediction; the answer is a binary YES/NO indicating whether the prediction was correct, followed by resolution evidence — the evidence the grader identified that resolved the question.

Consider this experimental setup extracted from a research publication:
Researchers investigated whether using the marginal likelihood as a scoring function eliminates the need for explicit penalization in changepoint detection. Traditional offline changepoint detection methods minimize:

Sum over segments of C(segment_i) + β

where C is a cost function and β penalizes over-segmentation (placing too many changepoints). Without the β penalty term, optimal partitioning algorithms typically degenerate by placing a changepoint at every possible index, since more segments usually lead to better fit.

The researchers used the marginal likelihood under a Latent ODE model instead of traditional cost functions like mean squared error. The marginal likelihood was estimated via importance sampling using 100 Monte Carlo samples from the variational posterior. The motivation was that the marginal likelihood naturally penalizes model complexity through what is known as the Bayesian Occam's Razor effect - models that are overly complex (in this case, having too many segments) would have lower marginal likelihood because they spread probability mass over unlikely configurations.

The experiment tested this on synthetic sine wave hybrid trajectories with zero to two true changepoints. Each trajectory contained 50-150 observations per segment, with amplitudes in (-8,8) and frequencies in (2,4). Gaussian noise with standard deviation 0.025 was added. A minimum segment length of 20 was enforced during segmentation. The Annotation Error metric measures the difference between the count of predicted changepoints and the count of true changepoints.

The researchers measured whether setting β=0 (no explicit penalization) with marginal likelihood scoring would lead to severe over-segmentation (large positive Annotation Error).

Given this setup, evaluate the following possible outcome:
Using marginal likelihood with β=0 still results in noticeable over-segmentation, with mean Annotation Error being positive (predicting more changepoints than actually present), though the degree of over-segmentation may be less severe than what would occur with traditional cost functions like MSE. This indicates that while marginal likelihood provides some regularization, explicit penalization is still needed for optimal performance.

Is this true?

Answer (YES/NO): NO